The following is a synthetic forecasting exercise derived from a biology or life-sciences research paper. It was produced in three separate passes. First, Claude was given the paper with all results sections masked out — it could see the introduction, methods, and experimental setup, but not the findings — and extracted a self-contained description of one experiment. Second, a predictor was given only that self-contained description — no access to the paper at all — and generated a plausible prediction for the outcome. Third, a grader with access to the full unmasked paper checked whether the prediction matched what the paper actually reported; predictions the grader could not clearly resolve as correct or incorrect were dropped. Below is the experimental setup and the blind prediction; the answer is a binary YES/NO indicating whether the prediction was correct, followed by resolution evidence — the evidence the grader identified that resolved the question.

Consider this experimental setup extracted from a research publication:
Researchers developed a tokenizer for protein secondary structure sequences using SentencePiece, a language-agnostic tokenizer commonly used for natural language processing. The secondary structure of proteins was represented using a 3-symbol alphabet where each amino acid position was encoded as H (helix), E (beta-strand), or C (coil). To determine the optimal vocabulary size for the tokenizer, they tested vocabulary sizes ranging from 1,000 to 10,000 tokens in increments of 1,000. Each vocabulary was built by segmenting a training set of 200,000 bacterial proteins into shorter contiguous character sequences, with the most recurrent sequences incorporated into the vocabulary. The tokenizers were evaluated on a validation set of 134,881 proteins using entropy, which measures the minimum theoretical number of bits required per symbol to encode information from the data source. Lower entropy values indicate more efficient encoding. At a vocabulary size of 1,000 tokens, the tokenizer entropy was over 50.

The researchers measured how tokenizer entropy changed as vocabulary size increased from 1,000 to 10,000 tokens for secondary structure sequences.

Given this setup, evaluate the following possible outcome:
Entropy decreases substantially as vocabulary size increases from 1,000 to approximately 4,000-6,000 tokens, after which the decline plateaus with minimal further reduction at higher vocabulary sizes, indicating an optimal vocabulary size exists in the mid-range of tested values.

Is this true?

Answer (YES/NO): NO